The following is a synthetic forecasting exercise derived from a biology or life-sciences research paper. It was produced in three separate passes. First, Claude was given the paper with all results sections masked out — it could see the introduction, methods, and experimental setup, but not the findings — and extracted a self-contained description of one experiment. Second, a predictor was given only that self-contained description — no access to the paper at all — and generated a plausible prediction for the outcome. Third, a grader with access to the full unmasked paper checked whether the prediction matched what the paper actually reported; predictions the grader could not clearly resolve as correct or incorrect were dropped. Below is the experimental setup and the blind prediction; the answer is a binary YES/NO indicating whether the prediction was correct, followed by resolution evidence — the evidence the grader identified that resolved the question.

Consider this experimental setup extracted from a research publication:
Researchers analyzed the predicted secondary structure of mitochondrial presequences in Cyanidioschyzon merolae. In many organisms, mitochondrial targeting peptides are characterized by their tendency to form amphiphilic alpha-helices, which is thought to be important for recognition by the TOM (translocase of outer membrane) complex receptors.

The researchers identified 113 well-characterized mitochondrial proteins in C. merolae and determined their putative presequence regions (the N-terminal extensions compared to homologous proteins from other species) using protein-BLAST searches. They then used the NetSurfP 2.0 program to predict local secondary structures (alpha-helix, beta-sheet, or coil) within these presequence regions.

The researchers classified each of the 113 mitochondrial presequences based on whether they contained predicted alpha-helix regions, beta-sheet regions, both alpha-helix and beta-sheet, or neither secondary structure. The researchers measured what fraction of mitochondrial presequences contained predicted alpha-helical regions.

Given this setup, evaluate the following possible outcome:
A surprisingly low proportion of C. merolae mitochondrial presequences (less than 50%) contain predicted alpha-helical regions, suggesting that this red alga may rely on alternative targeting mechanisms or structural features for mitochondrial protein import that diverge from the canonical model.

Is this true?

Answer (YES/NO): NO